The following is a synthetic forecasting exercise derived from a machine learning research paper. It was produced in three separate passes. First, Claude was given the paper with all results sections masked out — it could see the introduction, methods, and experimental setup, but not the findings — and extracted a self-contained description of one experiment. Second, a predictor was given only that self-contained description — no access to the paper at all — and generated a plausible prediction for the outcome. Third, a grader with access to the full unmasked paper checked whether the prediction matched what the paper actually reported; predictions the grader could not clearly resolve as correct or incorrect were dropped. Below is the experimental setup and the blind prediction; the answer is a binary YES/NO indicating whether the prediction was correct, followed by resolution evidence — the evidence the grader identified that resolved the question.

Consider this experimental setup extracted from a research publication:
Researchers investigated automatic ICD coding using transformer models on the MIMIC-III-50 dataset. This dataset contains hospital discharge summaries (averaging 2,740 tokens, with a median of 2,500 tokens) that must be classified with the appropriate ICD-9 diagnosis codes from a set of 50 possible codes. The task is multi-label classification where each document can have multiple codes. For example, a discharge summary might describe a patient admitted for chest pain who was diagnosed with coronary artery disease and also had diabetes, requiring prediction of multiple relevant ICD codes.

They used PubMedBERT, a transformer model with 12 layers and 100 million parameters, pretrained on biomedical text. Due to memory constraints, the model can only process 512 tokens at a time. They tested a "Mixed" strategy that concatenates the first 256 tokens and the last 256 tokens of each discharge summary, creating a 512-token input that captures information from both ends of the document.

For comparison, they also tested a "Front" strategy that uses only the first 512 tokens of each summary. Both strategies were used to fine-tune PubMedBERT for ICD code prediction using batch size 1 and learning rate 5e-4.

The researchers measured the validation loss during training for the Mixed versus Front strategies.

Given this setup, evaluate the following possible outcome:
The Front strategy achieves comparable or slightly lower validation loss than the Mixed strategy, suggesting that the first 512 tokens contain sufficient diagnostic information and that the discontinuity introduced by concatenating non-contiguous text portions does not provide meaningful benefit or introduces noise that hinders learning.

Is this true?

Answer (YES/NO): YES